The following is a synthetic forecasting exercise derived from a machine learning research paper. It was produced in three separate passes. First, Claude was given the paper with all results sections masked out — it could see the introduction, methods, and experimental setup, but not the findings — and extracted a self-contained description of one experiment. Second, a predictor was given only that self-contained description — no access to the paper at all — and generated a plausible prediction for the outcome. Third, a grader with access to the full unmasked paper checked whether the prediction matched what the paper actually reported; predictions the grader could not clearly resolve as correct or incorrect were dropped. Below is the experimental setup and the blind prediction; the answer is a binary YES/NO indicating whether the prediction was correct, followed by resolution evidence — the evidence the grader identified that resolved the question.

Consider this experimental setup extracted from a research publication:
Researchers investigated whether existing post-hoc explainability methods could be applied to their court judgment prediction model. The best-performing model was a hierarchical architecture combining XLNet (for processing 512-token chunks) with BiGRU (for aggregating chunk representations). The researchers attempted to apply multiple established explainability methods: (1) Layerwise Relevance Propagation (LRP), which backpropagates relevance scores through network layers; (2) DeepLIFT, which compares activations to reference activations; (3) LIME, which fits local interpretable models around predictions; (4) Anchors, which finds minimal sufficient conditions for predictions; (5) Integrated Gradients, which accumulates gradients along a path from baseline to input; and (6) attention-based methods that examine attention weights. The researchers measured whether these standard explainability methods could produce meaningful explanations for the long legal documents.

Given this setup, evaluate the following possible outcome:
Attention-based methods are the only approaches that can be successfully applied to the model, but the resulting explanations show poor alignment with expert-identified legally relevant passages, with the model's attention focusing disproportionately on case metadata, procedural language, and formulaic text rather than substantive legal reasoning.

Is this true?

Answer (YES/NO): NO